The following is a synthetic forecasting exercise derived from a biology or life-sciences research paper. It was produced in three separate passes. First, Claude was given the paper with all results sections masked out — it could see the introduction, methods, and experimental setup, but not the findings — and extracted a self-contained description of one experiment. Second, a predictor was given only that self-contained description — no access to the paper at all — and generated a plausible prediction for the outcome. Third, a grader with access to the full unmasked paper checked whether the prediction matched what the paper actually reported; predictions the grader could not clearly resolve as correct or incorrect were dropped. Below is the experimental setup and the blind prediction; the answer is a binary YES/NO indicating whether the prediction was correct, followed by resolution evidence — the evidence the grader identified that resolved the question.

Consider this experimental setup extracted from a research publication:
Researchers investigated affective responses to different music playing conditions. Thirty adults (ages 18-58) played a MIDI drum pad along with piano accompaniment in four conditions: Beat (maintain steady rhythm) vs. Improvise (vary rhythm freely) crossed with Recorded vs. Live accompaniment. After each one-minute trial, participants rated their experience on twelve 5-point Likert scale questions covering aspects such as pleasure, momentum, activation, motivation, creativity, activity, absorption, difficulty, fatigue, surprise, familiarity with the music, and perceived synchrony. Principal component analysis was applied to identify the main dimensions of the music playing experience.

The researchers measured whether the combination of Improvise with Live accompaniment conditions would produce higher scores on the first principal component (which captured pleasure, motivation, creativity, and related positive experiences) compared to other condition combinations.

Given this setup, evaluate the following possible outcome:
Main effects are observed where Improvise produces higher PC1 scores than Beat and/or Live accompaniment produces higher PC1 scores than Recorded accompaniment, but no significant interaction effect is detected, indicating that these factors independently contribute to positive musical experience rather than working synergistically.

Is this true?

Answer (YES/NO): NO